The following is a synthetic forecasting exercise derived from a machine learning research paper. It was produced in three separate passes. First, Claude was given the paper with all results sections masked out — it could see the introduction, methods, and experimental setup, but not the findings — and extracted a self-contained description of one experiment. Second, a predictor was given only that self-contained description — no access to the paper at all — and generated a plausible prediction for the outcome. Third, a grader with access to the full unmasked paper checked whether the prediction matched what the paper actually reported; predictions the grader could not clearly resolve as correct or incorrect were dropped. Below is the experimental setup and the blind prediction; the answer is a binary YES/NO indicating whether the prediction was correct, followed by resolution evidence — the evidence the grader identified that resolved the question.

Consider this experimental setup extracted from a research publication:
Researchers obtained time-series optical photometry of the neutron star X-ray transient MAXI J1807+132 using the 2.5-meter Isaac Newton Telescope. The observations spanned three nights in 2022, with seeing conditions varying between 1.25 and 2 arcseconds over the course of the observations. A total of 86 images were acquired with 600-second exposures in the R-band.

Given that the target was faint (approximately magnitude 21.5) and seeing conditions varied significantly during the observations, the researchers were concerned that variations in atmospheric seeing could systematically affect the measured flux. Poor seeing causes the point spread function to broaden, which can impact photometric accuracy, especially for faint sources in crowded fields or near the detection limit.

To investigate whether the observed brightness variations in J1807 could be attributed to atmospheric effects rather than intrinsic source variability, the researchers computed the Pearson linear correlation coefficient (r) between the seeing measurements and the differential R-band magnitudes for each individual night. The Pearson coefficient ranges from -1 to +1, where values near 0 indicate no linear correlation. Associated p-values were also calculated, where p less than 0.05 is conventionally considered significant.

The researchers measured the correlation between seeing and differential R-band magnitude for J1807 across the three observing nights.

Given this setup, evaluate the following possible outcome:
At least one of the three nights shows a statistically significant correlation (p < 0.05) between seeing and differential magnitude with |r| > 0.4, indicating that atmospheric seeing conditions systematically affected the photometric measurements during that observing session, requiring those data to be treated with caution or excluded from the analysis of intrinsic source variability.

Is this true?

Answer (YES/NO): NO